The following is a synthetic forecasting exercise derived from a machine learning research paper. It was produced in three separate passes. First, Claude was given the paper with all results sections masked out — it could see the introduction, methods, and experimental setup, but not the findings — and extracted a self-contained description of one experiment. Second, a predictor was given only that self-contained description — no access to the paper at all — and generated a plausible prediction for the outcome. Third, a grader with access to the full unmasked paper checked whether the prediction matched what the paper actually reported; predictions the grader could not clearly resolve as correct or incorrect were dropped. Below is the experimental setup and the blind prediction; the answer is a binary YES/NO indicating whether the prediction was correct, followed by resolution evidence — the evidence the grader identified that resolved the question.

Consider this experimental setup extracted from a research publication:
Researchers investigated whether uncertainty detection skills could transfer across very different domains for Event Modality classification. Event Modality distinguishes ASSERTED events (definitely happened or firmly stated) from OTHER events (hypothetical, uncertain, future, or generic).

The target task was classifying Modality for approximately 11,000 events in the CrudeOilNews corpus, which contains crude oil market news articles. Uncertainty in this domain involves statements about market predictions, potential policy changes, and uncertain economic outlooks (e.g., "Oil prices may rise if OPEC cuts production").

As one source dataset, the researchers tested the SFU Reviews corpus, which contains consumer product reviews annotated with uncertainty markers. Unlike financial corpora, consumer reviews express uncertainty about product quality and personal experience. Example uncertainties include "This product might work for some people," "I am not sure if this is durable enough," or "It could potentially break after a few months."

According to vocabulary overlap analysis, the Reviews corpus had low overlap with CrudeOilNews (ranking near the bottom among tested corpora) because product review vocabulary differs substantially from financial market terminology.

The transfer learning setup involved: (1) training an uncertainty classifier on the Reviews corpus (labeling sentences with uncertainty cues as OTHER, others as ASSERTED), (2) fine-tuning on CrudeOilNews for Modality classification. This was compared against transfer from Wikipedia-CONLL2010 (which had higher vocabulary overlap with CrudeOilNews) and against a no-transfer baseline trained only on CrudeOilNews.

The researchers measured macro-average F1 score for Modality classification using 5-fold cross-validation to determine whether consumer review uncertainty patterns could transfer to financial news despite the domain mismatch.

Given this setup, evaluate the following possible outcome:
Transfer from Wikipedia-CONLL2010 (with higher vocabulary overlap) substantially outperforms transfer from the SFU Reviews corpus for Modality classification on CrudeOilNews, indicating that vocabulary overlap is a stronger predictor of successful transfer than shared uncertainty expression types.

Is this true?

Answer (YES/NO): YES